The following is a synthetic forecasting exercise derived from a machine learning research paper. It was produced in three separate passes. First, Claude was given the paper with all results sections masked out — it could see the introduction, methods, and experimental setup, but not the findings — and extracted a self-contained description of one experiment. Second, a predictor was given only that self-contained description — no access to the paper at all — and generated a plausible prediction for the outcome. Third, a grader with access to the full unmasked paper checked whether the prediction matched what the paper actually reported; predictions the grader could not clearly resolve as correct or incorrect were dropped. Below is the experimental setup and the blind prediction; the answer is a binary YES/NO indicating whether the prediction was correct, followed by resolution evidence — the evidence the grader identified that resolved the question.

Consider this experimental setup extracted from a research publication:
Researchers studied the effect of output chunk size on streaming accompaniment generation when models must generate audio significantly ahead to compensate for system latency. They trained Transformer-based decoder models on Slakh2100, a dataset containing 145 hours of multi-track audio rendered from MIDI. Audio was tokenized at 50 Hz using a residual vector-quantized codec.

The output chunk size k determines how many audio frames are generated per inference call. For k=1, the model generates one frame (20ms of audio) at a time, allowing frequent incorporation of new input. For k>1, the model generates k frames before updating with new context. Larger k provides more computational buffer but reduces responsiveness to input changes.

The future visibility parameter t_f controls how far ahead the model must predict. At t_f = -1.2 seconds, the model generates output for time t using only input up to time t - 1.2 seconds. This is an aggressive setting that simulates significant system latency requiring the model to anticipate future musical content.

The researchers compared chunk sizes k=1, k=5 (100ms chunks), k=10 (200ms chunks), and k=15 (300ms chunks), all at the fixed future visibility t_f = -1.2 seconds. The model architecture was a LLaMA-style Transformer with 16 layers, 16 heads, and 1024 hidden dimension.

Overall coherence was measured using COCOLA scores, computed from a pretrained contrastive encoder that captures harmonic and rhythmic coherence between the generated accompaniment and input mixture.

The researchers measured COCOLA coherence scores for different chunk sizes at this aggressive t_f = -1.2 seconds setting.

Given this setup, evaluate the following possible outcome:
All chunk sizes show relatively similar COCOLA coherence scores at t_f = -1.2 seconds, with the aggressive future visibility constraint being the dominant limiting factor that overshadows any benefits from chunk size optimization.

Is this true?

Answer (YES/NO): NO